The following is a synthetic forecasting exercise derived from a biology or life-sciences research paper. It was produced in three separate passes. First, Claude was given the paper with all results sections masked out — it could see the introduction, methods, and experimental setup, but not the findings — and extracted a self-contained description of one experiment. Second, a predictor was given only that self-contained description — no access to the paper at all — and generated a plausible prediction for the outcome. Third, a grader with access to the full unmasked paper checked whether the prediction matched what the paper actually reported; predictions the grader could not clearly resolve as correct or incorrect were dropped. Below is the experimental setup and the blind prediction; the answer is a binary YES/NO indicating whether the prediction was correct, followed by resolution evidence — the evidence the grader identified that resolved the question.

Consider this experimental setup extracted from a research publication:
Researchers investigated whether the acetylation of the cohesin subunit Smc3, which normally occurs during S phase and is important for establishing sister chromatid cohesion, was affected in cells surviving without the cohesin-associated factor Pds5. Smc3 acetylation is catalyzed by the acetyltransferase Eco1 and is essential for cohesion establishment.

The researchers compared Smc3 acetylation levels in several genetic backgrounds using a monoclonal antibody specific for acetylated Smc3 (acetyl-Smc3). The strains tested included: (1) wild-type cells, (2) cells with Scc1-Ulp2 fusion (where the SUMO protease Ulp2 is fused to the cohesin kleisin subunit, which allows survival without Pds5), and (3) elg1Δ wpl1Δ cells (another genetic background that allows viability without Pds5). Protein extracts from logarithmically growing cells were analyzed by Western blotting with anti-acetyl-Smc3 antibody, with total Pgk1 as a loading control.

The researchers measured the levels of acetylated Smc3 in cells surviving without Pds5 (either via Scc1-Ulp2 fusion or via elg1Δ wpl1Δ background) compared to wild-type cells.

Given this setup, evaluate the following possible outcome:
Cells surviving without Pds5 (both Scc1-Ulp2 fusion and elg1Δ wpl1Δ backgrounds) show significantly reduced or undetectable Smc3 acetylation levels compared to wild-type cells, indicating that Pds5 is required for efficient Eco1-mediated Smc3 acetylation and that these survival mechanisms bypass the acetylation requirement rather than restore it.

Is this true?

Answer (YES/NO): YES